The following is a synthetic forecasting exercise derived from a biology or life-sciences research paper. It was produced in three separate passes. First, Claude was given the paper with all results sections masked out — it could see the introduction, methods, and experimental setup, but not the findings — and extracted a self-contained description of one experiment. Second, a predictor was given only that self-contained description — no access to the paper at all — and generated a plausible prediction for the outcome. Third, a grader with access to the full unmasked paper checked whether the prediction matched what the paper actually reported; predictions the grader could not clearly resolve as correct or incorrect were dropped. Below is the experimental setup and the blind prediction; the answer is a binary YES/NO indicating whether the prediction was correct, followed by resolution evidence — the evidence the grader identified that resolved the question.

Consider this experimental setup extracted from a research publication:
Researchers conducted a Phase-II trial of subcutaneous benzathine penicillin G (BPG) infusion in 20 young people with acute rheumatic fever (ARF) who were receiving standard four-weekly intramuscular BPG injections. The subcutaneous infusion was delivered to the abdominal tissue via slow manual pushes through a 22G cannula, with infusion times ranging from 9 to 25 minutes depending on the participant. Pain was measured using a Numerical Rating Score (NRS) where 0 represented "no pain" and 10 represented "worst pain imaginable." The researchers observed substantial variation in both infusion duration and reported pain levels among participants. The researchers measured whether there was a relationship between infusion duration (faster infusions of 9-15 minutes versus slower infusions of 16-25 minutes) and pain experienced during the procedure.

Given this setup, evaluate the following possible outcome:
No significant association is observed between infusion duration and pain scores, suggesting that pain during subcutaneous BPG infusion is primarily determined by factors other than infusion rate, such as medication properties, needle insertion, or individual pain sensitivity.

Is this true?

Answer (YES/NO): NO